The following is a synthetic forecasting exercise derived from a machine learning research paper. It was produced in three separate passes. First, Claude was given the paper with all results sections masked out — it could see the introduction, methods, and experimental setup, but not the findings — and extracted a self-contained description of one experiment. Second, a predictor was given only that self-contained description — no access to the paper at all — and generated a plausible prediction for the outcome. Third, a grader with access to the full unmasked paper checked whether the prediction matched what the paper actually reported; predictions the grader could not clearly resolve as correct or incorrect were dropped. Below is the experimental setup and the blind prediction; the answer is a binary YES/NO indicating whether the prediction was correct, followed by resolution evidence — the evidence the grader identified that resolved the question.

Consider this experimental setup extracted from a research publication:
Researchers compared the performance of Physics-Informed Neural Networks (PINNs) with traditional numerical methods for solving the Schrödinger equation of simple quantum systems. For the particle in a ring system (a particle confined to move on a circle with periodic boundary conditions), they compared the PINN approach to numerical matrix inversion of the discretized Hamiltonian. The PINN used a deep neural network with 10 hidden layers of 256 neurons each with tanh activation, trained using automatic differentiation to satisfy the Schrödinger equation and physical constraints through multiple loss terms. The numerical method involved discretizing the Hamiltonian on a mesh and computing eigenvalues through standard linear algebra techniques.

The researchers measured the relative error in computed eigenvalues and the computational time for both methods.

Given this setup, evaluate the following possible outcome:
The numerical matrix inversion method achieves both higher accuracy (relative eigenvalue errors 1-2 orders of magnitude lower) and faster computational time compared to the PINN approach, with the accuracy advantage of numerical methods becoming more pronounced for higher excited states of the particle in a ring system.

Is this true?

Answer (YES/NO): NO